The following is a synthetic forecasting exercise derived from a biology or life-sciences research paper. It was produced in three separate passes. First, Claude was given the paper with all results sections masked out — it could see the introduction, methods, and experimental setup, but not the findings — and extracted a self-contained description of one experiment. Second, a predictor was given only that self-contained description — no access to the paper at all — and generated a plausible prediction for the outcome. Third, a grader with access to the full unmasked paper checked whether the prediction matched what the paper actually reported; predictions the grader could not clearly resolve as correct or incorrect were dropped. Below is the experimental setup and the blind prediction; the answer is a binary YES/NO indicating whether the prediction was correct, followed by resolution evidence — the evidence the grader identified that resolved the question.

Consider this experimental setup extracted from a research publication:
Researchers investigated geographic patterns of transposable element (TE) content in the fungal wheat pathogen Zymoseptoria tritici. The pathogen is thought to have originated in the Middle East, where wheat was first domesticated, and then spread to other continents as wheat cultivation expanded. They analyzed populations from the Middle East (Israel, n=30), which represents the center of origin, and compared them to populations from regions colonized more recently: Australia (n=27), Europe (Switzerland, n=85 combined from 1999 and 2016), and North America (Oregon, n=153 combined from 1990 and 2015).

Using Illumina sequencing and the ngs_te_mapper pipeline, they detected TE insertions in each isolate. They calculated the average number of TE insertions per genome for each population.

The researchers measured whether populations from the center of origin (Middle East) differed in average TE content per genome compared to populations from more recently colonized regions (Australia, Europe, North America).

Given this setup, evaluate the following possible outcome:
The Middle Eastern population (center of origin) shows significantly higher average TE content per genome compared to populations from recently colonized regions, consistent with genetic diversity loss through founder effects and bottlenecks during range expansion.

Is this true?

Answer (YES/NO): NO